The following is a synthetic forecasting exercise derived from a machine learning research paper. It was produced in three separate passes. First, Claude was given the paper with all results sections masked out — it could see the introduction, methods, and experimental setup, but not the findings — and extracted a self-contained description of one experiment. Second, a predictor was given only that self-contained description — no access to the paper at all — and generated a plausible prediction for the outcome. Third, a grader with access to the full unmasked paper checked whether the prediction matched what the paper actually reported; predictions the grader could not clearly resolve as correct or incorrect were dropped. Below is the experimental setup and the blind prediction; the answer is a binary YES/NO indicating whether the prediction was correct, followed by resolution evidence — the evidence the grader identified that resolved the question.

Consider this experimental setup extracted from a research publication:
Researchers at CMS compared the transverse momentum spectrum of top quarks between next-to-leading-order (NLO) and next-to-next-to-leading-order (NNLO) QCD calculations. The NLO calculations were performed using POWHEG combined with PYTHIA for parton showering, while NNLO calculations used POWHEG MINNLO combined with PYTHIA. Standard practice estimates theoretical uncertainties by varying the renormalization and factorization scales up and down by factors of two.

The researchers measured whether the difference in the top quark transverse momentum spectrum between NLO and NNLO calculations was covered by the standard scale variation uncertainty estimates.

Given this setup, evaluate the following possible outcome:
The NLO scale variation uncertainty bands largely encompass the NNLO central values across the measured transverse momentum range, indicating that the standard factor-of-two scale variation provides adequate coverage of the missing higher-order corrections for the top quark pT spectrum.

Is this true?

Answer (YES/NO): NO